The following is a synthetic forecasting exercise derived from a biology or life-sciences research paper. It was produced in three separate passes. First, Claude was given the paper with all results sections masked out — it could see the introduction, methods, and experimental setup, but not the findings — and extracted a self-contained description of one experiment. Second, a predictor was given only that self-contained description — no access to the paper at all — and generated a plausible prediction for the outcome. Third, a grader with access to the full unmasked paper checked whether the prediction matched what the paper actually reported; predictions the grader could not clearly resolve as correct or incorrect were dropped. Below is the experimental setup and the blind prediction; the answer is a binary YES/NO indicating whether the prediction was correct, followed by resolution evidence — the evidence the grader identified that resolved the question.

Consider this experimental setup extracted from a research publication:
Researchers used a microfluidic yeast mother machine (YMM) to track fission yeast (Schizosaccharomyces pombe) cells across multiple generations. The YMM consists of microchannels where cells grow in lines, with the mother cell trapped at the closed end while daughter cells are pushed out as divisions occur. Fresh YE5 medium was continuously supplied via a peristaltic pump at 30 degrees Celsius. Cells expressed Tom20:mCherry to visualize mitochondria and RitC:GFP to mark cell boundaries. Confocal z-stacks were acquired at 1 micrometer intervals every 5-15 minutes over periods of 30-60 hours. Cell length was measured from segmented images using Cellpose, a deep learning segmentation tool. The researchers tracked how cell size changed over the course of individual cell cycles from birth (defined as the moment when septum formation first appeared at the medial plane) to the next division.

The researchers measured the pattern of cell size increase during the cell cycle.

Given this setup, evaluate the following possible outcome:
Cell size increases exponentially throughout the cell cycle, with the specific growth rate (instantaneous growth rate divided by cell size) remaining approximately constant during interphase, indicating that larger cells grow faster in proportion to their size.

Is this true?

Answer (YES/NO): NO